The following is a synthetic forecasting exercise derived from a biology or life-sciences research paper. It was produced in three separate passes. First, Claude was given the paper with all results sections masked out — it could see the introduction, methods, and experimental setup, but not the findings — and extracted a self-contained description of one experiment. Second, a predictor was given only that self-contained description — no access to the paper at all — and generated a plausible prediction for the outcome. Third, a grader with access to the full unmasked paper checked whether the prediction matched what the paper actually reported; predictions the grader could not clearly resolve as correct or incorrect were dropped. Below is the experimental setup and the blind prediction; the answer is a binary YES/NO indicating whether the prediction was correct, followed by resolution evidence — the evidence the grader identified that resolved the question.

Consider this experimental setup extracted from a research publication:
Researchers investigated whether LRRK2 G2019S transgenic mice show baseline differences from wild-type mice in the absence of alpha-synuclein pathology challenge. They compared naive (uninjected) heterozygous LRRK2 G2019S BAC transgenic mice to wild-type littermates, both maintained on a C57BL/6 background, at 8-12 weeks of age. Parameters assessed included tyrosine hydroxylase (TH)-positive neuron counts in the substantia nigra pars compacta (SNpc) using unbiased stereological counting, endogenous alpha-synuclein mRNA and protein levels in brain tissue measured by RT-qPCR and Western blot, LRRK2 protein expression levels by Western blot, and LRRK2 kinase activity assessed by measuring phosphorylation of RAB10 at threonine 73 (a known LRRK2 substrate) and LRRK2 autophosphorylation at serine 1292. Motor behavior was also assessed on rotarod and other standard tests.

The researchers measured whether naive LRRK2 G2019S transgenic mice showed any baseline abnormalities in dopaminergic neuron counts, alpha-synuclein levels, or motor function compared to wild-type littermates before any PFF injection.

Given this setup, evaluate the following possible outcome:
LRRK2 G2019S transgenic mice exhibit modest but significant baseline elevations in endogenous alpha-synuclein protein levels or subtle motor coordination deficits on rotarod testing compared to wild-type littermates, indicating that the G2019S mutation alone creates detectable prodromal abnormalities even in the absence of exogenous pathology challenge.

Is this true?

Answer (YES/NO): NO